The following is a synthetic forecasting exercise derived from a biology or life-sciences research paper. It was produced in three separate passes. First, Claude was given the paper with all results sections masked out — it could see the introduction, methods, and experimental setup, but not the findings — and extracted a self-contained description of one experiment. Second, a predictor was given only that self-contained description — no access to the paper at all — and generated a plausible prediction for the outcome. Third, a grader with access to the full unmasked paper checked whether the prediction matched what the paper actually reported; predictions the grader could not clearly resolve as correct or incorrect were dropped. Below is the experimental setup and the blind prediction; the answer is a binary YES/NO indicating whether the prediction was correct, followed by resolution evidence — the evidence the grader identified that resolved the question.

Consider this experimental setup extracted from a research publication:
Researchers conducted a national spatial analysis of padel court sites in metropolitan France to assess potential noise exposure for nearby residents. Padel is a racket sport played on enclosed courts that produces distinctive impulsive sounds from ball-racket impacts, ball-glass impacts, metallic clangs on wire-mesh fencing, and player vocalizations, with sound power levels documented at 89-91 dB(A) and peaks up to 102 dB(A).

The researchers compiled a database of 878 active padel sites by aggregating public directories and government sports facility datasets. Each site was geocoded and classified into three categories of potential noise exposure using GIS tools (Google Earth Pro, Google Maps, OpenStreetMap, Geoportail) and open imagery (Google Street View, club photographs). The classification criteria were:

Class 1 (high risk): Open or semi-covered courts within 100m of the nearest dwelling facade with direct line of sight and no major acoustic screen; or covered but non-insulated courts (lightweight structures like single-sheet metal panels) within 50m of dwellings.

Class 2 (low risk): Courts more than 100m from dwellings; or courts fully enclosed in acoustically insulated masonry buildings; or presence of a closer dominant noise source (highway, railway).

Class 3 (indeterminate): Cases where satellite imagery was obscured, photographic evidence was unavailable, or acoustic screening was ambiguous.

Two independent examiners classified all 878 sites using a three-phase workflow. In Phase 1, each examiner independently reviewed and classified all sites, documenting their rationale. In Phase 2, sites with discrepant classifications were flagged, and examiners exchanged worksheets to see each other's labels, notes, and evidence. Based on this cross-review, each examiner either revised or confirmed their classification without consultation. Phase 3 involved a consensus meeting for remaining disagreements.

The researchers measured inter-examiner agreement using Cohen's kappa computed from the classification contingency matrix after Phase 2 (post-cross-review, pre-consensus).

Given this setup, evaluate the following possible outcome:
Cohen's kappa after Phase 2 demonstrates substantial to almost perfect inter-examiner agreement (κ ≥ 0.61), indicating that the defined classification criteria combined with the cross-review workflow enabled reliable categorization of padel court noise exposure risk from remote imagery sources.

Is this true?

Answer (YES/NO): YES